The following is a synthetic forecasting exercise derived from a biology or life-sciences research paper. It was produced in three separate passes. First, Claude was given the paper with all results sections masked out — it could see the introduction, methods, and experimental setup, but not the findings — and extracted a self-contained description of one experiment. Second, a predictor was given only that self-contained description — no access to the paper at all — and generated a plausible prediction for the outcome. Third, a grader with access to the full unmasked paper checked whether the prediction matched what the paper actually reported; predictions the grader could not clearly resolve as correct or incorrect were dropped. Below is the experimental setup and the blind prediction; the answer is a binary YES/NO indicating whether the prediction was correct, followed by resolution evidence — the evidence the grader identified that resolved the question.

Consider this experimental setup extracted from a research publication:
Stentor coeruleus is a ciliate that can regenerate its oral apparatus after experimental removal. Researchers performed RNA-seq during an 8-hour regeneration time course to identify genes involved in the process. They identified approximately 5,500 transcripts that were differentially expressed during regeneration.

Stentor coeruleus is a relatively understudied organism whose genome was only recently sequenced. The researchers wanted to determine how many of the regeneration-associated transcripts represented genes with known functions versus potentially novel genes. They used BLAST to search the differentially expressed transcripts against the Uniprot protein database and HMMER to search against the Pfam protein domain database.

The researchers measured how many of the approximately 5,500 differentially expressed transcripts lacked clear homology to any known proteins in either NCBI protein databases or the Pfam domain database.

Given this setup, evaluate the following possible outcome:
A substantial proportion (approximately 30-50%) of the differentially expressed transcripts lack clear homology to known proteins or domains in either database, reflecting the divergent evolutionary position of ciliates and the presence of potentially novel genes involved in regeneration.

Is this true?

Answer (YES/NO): NO